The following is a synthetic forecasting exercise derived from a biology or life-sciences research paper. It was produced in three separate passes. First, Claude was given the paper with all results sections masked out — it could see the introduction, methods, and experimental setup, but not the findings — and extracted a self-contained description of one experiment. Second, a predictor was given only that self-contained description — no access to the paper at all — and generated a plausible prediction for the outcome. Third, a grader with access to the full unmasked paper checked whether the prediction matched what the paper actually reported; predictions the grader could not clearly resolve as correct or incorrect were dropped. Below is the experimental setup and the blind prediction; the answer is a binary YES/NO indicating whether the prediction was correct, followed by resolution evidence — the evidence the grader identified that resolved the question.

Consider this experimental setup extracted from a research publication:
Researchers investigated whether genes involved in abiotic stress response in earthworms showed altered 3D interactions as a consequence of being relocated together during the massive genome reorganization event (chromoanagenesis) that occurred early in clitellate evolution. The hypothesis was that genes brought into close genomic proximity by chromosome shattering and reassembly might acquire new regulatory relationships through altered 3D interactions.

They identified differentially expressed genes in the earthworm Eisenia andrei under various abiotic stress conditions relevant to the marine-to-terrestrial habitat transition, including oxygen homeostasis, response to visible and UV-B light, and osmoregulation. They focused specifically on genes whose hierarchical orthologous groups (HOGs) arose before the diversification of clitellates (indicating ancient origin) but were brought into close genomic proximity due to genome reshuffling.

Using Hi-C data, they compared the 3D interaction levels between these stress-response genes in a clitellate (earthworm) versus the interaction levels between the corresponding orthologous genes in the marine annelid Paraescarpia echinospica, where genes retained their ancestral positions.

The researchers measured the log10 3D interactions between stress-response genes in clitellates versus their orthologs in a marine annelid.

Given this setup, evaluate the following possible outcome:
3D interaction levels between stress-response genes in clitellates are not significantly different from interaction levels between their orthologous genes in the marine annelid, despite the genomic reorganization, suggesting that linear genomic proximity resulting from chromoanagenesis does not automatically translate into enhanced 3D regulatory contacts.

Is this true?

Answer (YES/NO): NO